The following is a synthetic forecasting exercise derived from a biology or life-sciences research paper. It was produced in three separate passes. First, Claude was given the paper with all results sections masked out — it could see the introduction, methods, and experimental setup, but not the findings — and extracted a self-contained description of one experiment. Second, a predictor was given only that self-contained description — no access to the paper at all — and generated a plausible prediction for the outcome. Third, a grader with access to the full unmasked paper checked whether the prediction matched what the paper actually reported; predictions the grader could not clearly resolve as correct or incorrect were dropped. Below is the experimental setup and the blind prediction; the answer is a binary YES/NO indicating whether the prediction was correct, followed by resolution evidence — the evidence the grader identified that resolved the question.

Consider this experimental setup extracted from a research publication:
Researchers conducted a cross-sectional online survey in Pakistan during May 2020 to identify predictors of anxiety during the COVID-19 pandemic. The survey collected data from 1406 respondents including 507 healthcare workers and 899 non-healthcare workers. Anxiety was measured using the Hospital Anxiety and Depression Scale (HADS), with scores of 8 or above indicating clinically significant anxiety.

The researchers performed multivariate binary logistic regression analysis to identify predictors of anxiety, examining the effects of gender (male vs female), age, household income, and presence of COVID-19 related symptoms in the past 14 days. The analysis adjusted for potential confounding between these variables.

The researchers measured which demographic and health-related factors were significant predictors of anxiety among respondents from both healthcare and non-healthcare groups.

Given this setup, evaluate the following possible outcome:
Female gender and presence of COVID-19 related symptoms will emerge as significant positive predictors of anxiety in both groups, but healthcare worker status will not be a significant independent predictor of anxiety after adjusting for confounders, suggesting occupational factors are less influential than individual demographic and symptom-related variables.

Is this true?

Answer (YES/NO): YES